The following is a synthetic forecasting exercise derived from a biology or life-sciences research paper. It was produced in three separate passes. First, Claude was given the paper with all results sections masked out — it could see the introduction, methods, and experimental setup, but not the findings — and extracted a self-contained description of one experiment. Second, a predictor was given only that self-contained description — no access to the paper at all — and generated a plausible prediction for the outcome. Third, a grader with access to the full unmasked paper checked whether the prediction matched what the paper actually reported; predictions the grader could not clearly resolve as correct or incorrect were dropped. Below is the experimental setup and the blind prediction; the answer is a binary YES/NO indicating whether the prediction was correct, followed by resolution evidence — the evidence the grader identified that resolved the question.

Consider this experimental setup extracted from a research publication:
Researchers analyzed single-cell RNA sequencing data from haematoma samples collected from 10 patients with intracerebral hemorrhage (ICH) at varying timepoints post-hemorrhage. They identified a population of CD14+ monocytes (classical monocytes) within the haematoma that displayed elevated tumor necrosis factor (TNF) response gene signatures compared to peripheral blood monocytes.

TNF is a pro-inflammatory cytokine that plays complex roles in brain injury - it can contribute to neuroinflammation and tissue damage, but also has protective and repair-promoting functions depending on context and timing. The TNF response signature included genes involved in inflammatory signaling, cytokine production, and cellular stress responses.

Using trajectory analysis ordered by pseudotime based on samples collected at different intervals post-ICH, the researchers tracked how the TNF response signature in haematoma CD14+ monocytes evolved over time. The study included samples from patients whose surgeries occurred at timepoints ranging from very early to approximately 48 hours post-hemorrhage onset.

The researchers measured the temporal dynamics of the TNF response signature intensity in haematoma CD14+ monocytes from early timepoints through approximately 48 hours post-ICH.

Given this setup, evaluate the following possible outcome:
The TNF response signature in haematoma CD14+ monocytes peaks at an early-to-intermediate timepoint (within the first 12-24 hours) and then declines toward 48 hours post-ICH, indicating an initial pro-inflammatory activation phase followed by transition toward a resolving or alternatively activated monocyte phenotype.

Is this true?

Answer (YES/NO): YES